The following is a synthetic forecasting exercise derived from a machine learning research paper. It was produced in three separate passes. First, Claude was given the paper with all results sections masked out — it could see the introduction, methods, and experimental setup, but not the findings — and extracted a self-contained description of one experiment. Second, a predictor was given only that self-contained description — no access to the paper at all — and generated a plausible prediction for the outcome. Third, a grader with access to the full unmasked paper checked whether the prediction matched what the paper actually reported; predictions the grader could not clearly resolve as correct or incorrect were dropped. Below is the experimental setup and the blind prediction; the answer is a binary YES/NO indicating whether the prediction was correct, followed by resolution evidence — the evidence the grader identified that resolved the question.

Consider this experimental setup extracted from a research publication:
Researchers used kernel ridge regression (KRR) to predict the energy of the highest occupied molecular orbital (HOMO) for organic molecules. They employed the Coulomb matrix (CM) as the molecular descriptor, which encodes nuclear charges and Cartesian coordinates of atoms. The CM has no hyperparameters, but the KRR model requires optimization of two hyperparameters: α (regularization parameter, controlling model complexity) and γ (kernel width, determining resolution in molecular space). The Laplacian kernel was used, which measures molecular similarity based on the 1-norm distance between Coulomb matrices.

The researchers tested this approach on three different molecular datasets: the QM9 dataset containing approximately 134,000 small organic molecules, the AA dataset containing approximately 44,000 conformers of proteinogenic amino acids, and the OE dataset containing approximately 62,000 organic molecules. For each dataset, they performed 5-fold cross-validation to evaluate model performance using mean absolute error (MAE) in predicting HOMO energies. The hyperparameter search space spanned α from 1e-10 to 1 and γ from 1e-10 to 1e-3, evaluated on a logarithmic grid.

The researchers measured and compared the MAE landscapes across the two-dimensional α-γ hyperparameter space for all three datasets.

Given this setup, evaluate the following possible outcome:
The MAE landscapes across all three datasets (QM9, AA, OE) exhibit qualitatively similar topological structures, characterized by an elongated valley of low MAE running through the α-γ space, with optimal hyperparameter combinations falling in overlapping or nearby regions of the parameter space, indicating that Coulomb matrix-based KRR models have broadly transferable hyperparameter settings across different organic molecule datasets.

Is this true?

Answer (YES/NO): NO